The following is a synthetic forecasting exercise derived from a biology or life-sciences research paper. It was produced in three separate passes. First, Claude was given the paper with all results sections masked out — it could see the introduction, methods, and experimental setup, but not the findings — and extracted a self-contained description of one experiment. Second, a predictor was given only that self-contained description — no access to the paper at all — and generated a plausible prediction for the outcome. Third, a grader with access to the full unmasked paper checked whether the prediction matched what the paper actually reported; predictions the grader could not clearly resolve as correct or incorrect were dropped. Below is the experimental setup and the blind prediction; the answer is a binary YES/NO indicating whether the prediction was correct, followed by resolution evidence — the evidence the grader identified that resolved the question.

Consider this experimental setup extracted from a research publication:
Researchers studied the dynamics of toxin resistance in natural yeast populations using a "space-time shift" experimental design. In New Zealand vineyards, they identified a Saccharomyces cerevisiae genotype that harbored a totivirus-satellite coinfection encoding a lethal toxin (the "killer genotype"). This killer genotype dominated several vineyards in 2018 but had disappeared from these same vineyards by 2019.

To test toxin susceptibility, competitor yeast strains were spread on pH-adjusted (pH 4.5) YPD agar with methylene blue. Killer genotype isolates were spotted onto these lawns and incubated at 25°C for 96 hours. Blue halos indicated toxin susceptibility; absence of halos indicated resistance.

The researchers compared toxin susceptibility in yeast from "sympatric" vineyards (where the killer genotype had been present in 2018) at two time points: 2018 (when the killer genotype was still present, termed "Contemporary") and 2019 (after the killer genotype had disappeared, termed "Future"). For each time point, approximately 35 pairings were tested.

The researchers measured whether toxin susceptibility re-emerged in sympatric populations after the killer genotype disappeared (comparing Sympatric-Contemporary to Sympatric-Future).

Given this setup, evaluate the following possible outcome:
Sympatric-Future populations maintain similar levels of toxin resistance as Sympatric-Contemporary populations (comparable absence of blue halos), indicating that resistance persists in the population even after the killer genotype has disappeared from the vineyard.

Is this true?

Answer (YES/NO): NO